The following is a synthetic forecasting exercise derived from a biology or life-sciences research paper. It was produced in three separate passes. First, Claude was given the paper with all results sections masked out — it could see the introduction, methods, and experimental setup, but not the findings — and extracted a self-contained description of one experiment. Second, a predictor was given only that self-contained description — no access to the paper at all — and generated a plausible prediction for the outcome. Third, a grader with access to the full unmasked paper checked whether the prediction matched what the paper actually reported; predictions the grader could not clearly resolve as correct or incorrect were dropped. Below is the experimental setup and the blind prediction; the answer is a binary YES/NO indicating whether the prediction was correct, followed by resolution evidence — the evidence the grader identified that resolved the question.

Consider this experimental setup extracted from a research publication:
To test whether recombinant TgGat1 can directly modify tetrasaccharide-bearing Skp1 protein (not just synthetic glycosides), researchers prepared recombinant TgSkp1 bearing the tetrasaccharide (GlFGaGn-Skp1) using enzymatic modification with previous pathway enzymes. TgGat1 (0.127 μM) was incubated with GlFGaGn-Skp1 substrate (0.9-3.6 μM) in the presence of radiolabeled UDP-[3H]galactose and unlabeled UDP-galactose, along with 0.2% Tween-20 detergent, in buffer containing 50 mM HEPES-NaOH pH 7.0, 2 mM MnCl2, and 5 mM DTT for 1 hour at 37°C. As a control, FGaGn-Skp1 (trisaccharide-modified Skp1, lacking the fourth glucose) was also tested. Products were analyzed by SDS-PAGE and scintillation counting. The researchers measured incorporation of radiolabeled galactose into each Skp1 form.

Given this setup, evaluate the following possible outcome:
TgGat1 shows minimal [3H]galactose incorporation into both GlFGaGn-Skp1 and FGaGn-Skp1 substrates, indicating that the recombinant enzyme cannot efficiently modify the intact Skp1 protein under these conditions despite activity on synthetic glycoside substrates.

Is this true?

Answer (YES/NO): NO